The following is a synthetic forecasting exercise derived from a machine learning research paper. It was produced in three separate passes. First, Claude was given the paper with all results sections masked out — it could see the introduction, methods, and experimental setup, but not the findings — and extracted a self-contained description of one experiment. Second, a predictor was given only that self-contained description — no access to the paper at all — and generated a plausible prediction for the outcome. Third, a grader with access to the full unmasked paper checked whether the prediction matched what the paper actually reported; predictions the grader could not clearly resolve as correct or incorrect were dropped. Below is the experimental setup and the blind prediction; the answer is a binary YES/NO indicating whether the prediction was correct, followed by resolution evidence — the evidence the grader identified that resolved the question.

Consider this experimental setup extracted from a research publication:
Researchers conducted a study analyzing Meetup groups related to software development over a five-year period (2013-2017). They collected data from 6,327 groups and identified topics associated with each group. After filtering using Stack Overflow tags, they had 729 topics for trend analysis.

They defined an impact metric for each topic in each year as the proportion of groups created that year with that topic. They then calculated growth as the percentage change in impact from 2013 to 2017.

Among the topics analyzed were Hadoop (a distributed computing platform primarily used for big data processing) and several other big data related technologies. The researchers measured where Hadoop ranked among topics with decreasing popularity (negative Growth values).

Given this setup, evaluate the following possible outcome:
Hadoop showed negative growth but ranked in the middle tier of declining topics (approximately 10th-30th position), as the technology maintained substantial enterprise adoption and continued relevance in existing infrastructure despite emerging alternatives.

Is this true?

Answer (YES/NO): NO